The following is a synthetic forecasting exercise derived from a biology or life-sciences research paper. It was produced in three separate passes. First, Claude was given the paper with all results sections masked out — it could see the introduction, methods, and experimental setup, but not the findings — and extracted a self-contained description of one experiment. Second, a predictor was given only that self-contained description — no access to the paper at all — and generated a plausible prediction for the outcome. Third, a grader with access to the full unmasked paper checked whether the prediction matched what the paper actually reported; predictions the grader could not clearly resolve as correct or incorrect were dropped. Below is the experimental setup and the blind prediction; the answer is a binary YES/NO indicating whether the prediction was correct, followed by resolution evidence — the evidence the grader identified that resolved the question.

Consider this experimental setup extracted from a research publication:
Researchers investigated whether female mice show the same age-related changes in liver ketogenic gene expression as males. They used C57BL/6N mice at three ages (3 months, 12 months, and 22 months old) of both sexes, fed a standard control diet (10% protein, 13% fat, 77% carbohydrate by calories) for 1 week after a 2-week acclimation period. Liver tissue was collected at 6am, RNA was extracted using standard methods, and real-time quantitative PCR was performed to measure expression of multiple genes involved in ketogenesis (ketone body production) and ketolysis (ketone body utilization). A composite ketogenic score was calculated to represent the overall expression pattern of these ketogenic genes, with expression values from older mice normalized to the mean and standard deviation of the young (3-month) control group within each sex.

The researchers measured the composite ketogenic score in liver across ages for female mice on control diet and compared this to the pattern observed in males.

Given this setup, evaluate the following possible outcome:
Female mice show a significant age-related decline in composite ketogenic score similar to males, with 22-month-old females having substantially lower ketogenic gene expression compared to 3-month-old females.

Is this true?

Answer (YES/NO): NO